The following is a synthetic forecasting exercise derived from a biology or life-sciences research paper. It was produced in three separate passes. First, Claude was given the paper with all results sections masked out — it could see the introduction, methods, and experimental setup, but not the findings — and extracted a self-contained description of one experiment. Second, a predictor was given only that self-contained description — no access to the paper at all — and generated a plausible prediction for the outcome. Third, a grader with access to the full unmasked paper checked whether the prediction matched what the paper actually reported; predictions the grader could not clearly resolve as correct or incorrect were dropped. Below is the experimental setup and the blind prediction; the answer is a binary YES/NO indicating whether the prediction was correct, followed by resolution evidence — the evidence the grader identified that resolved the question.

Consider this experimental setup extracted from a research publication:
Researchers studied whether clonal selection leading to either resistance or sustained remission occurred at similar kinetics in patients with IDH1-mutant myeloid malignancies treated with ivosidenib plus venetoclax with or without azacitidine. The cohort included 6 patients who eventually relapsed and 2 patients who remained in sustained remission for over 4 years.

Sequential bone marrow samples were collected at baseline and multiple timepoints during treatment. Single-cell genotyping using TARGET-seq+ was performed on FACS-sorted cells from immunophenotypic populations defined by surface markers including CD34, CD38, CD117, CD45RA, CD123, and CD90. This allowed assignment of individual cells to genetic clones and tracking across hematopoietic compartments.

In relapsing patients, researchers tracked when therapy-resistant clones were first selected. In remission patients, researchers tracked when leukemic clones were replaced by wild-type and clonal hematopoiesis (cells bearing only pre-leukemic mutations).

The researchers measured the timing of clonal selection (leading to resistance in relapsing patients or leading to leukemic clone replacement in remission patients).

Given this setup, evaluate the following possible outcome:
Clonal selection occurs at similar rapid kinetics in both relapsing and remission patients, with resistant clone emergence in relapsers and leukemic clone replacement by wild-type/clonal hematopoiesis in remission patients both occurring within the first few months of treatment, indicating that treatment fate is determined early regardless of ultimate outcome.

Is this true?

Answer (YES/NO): YES